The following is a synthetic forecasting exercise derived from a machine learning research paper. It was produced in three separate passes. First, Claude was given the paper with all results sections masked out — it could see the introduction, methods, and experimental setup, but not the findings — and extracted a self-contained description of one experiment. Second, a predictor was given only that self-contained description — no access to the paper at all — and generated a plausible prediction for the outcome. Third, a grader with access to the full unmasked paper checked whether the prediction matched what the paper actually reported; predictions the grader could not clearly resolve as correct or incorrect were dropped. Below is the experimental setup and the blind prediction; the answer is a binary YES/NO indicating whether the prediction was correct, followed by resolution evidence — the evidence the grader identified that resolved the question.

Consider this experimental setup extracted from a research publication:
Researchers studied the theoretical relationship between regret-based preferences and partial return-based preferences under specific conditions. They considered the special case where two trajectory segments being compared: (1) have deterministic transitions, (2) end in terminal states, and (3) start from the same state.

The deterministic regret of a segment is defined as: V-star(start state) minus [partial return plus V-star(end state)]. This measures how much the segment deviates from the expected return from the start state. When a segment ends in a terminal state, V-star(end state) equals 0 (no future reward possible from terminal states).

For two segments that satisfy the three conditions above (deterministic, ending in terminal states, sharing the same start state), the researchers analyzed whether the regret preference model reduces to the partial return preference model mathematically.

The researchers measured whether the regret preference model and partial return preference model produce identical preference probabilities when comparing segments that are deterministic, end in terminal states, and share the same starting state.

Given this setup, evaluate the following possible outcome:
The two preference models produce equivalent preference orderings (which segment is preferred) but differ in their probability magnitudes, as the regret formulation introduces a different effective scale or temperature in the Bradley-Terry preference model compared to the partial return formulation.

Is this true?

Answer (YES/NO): NO